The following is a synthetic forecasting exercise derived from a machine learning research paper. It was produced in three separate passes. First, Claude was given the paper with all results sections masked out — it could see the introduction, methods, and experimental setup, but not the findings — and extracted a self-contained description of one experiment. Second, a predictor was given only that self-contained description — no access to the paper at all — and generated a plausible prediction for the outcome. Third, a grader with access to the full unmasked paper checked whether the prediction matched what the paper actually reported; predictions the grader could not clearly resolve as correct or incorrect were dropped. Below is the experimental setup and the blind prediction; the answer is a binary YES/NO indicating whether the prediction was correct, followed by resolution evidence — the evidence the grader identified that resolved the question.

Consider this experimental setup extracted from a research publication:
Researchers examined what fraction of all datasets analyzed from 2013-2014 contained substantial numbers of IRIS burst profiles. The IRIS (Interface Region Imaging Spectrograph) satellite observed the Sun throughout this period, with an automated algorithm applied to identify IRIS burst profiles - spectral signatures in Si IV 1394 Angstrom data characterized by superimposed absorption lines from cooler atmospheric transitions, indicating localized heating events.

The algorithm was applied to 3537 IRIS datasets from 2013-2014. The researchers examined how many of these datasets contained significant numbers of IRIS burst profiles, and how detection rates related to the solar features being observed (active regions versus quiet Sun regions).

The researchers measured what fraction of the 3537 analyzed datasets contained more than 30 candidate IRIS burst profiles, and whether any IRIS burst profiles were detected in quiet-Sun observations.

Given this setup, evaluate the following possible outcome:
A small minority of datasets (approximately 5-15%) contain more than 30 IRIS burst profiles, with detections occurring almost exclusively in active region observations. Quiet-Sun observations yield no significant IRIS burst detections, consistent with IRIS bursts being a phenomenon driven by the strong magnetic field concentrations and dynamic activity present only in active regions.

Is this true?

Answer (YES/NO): NO